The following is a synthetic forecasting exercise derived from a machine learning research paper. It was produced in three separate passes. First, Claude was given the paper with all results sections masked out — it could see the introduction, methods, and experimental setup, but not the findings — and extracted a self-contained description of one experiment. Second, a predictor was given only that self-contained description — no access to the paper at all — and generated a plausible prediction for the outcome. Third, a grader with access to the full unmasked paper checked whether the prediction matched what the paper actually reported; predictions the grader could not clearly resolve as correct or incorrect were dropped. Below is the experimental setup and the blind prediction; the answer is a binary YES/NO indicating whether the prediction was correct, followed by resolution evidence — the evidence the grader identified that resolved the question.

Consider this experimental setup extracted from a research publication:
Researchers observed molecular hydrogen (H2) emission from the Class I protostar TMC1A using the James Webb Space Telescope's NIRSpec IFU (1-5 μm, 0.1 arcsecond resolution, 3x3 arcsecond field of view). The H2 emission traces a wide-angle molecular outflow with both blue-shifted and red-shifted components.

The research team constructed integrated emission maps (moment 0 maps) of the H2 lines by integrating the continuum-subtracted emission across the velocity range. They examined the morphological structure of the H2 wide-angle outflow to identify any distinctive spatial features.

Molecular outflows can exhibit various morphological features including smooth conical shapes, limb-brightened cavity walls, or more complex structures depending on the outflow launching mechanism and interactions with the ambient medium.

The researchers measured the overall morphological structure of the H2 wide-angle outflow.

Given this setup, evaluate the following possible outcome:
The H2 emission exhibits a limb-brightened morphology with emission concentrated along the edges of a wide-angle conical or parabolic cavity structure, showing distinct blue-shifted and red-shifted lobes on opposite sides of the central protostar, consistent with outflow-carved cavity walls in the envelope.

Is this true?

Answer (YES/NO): YES